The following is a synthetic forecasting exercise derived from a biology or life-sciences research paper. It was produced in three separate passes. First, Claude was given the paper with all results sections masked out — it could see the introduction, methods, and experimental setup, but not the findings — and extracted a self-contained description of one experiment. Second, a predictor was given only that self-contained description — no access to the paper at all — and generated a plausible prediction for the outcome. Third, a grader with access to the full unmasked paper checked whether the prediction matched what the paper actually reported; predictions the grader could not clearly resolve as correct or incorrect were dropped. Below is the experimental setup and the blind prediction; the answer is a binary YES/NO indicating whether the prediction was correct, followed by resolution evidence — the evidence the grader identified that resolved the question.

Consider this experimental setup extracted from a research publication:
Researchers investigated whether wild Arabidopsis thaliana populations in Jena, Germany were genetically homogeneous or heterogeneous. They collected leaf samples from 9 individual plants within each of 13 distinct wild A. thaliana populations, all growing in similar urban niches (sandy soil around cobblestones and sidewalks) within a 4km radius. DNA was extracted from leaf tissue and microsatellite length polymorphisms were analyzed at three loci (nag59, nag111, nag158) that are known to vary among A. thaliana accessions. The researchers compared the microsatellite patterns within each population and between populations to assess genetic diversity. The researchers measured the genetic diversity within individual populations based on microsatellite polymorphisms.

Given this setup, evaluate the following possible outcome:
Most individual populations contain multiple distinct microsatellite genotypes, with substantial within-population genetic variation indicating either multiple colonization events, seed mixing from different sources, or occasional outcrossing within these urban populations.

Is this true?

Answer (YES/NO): NO